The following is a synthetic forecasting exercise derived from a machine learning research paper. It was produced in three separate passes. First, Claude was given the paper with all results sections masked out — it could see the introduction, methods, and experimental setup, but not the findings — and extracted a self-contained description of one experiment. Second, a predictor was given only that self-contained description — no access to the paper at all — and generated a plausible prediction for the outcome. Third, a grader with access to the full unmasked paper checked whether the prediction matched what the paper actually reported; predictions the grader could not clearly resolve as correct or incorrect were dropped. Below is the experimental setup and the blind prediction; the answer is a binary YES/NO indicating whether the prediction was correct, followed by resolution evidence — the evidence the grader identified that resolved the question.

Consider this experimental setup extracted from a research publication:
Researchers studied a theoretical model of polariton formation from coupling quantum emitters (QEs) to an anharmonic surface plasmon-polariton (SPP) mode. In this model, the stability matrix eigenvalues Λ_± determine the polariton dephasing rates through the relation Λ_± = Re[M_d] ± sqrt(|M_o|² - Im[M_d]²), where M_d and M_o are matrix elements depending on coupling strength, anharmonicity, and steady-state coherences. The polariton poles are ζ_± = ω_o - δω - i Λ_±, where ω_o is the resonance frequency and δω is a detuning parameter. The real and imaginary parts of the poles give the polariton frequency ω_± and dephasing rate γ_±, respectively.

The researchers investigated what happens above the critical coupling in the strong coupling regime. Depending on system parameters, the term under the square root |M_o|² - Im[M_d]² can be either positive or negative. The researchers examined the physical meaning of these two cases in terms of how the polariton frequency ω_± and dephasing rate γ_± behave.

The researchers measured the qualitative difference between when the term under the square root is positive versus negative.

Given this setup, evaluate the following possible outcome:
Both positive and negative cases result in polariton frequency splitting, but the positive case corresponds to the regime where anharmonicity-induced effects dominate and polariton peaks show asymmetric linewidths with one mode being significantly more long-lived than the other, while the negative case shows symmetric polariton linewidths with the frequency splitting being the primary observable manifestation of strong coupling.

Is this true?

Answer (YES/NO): NO